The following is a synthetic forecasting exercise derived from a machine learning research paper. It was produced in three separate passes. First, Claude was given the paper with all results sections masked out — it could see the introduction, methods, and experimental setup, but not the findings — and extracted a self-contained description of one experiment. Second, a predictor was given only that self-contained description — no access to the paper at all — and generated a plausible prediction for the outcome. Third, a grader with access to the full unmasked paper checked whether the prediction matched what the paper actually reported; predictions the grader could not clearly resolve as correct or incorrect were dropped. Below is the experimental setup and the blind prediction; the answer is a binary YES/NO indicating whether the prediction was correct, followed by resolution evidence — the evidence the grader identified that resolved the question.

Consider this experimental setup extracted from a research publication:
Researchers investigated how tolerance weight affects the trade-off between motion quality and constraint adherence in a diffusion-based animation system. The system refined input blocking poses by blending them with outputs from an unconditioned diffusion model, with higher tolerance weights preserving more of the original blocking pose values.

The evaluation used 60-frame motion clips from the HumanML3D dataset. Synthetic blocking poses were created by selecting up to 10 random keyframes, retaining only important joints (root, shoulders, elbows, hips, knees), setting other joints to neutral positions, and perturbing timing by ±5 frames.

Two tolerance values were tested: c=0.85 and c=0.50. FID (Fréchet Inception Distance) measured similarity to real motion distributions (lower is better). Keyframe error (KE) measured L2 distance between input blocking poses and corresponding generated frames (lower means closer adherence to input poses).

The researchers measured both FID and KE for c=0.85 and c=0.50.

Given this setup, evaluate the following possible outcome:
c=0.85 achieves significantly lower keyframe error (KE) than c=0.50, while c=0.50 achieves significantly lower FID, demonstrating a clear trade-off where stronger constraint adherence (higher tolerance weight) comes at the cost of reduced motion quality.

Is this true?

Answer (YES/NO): NO